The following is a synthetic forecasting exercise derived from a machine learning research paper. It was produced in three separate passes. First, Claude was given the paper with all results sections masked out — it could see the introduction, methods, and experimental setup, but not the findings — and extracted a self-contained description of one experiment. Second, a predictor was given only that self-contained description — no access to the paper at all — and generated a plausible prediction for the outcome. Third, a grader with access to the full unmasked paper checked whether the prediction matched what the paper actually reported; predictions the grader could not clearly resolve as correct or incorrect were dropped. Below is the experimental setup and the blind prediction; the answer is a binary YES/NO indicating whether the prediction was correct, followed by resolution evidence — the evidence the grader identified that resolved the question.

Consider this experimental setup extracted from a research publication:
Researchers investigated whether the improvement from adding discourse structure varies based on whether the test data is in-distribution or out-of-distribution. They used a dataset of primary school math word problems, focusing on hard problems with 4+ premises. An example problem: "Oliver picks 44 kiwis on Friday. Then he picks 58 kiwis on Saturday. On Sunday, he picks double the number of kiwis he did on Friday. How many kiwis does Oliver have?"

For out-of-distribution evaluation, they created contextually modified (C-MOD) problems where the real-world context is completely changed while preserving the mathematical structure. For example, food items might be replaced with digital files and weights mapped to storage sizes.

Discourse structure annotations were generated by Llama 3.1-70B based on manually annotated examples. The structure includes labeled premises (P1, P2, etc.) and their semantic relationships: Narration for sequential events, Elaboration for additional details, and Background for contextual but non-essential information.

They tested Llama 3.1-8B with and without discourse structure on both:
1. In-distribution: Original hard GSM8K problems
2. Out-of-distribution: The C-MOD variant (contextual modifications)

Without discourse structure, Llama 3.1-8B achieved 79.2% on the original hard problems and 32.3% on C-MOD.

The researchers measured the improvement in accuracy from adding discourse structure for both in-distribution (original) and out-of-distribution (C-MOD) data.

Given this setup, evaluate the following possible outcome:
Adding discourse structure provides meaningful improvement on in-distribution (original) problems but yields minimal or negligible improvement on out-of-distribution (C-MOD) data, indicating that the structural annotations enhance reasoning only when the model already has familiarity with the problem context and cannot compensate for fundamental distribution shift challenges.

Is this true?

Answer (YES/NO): NO